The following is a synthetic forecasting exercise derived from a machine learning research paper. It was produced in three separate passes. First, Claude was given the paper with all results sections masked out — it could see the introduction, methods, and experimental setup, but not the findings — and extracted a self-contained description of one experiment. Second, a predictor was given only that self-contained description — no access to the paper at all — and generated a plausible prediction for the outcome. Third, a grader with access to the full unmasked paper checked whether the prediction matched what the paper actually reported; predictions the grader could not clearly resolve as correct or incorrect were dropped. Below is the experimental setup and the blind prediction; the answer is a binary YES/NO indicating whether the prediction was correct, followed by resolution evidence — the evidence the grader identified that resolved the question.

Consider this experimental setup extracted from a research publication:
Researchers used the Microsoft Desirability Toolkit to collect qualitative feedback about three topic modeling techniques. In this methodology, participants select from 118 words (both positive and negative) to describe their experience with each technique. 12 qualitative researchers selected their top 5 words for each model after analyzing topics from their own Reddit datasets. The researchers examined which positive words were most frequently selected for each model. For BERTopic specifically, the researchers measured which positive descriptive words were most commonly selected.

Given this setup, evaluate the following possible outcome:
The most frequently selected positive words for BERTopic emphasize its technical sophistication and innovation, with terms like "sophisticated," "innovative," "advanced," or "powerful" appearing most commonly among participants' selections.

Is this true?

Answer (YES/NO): NO